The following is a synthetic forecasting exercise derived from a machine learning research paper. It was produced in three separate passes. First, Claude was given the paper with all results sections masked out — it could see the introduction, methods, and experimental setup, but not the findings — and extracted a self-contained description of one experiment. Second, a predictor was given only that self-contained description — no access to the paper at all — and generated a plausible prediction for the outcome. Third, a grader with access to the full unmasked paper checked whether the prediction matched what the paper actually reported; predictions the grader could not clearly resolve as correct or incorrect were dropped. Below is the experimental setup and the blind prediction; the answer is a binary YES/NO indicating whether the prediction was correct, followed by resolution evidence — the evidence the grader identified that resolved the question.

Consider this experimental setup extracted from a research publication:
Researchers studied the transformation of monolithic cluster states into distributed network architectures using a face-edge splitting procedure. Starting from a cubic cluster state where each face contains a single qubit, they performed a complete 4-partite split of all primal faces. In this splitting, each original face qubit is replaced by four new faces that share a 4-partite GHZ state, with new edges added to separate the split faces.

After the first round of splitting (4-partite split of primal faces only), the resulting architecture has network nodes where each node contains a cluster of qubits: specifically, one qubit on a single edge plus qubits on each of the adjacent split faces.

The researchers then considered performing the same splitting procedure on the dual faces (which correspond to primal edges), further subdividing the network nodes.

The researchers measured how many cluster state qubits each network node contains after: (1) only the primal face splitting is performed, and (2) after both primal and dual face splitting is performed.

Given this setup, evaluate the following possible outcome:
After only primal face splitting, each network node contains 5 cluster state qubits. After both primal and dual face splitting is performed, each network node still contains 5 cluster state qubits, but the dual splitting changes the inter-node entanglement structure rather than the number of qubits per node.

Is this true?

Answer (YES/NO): NO